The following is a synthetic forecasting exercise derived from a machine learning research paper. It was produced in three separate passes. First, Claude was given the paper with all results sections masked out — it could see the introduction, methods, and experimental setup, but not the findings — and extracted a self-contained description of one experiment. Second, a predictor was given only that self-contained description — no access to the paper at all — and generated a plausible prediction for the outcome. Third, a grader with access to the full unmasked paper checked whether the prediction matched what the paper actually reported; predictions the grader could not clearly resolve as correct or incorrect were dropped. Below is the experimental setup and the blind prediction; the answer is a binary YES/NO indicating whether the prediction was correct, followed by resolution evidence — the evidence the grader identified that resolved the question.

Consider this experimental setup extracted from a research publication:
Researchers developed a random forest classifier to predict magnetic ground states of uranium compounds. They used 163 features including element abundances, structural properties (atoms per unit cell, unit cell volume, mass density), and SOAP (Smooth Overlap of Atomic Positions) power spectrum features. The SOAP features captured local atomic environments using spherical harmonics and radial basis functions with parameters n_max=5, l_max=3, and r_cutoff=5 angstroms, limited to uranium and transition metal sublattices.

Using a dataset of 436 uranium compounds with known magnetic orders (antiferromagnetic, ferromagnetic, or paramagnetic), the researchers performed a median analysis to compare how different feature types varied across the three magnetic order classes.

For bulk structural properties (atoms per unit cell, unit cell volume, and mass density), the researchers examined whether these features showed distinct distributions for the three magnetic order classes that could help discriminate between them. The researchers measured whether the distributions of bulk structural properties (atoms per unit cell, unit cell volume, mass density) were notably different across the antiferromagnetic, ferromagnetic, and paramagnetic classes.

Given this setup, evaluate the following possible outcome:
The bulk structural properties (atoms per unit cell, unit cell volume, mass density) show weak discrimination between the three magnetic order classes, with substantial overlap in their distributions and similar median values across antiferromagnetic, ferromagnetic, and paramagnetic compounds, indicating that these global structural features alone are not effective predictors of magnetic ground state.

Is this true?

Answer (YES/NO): YES